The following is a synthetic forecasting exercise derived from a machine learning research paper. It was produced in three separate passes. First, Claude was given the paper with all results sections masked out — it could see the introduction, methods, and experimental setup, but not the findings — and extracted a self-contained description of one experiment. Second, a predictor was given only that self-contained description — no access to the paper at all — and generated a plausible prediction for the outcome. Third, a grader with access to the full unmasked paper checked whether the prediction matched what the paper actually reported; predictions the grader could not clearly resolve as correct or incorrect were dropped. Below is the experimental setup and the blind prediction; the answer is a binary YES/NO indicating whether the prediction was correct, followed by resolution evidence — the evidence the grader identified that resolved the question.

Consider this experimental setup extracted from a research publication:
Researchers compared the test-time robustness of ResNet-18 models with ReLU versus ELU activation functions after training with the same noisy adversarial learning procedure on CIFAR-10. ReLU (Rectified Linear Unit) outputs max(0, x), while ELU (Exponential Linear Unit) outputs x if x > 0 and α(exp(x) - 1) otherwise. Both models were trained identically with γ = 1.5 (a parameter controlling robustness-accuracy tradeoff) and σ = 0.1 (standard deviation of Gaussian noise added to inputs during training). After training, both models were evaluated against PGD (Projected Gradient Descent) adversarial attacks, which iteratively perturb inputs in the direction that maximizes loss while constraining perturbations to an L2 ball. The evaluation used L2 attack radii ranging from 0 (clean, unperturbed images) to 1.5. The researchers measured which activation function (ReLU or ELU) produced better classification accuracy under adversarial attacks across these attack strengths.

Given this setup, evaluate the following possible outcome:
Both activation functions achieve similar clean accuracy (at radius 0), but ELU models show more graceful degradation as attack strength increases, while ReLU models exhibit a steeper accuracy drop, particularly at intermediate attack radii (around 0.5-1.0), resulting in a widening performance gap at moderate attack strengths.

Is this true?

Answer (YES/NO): NO